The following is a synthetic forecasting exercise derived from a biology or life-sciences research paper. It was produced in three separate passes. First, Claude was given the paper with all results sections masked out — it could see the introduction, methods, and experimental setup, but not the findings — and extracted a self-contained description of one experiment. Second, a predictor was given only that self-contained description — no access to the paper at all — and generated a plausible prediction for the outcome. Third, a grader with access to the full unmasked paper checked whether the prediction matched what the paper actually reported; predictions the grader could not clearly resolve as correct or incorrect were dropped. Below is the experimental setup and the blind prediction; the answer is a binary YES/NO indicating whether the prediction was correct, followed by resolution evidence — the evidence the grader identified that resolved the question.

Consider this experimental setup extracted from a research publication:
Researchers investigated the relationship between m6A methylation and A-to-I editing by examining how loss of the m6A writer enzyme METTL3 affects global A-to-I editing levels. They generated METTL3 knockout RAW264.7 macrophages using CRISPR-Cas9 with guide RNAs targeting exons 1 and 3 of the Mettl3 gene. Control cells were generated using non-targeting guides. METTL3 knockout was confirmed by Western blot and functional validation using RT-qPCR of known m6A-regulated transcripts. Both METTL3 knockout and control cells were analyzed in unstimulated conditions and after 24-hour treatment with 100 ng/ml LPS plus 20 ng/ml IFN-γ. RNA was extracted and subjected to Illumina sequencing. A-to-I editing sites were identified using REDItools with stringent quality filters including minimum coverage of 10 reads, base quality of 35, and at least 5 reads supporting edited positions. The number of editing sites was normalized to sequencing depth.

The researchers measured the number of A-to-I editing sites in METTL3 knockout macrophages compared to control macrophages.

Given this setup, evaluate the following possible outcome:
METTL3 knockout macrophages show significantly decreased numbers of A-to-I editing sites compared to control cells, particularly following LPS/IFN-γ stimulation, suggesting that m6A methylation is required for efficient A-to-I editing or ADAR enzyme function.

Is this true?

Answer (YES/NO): NO